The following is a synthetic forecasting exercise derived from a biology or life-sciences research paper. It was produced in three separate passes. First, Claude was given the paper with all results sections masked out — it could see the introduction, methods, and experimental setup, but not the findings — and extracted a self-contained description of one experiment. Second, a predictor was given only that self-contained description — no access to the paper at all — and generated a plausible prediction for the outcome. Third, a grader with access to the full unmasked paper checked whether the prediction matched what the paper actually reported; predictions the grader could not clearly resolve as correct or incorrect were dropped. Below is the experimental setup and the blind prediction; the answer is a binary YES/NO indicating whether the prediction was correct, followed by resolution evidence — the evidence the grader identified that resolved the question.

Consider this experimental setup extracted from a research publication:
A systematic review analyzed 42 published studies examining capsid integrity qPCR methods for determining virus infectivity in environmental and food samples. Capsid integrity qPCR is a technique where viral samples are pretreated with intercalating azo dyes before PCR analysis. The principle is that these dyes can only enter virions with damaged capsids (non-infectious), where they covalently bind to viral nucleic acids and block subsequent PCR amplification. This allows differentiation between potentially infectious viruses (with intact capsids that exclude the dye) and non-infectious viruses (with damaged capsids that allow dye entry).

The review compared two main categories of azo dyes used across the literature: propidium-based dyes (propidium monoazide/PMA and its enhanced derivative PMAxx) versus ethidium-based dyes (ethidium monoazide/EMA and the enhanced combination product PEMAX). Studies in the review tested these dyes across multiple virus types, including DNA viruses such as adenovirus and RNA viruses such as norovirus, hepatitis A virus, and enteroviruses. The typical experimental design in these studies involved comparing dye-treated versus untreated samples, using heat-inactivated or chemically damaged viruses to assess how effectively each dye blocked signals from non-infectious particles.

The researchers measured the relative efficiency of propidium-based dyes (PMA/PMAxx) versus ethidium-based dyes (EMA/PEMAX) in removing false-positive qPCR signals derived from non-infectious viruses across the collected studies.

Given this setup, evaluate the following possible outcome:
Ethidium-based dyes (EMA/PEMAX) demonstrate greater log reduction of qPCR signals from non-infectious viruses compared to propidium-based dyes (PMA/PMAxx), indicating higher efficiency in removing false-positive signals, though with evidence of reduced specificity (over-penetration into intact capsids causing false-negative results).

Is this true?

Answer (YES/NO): NO